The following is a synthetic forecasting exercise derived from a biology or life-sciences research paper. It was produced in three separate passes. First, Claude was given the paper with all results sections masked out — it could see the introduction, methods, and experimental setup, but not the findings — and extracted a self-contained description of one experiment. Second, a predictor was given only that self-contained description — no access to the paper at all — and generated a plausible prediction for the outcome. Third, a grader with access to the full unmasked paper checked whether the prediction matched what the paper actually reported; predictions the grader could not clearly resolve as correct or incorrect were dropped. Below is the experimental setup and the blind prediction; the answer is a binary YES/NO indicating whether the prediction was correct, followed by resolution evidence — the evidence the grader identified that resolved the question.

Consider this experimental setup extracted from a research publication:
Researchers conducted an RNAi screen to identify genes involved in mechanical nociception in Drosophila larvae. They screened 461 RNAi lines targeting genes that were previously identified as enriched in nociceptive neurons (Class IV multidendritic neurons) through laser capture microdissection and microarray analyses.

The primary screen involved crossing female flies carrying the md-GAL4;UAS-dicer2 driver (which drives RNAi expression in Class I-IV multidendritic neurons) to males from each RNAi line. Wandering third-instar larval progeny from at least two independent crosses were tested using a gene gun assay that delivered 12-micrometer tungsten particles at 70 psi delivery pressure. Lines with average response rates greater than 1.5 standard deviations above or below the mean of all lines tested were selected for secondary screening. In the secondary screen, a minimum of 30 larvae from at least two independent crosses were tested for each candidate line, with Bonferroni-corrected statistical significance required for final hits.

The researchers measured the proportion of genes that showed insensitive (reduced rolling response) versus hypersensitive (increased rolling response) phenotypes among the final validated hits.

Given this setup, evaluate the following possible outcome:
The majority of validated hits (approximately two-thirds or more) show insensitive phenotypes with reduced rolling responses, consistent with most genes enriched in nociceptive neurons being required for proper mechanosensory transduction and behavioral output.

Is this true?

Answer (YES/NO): YES